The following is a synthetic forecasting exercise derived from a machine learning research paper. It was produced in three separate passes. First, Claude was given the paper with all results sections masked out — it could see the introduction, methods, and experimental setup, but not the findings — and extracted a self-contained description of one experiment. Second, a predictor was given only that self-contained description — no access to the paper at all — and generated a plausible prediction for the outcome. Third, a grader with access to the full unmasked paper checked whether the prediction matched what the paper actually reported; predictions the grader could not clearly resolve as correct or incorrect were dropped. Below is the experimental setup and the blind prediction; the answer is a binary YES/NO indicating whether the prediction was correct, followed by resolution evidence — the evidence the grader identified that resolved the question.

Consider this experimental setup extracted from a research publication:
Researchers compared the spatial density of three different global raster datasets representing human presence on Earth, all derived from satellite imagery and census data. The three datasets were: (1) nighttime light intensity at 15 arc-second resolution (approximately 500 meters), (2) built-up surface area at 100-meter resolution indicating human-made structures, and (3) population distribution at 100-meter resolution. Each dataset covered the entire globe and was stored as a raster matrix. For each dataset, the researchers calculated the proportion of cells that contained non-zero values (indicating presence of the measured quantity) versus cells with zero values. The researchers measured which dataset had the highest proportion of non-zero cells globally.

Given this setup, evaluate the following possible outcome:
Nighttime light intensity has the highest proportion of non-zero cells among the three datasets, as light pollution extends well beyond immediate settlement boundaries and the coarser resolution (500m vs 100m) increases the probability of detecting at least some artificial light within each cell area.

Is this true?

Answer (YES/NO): YES